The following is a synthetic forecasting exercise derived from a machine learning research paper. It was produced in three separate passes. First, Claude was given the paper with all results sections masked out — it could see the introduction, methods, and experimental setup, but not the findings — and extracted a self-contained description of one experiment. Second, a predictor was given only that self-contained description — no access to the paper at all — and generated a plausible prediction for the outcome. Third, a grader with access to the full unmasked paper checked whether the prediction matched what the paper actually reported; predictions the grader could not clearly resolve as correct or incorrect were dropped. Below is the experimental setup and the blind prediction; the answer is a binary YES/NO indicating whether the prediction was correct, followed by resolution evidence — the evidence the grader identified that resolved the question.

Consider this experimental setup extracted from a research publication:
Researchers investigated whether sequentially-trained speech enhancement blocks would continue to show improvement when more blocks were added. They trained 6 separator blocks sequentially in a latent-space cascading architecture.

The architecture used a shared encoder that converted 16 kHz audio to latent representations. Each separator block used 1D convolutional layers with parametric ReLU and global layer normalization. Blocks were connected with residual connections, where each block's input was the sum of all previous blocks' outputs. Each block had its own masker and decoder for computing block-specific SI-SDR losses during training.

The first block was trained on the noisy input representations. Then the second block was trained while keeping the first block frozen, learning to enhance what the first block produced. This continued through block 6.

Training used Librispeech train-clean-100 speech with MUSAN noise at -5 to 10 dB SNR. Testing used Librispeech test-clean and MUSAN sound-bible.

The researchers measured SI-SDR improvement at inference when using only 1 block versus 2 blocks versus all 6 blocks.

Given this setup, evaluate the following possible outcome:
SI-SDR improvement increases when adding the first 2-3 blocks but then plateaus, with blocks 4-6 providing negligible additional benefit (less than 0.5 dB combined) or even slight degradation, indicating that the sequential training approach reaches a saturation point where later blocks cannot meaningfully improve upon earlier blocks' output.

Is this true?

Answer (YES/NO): NO